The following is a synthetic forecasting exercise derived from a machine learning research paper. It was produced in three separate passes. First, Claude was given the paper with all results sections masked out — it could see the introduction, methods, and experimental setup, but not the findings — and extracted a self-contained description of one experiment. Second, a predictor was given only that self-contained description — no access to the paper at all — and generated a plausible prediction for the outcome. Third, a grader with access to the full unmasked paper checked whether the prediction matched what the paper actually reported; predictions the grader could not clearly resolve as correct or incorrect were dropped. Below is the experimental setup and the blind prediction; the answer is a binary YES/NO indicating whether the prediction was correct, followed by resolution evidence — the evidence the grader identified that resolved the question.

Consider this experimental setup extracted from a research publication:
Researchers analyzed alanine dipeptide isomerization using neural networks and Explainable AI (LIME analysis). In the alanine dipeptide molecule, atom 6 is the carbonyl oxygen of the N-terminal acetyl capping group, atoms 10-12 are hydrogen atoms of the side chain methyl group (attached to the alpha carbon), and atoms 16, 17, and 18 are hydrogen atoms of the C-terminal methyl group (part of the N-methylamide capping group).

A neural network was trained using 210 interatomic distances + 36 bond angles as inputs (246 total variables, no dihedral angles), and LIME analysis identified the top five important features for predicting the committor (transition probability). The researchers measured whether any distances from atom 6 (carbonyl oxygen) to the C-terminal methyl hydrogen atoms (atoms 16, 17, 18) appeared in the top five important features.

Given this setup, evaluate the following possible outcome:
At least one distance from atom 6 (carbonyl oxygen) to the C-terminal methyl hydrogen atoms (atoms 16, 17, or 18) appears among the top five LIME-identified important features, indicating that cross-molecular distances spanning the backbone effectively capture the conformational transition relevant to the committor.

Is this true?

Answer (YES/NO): YES